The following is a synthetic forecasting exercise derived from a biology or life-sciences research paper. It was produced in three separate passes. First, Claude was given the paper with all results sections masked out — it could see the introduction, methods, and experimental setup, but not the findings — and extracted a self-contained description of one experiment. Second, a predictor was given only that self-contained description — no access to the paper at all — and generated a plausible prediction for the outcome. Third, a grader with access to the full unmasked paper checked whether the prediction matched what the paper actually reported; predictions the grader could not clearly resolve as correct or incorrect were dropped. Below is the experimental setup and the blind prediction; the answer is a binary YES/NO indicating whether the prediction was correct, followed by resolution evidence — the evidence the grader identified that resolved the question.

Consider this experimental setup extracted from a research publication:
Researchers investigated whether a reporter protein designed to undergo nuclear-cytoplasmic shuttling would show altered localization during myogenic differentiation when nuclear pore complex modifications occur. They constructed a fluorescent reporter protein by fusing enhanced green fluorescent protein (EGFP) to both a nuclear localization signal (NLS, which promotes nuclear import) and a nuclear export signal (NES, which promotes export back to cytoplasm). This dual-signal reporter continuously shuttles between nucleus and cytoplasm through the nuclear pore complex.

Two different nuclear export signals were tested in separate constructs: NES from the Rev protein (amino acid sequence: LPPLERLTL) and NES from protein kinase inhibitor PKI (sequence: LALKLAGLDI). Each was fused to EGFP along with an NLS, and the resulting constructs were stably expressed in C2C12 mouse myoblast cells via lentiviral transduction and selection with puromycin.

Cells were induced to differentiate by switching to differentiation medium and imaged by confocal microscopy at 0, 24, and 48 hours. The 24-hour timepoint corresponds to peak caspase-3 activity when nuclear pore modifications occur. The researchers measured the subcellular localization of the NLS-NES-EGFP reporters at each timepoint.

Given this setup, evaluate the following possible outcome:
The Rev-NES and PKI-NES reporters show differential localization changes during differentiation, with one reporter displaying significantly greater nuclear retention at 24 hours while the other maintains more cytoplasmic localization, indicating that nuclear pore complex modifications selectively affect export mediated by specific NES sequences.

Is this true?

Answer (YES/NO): NO